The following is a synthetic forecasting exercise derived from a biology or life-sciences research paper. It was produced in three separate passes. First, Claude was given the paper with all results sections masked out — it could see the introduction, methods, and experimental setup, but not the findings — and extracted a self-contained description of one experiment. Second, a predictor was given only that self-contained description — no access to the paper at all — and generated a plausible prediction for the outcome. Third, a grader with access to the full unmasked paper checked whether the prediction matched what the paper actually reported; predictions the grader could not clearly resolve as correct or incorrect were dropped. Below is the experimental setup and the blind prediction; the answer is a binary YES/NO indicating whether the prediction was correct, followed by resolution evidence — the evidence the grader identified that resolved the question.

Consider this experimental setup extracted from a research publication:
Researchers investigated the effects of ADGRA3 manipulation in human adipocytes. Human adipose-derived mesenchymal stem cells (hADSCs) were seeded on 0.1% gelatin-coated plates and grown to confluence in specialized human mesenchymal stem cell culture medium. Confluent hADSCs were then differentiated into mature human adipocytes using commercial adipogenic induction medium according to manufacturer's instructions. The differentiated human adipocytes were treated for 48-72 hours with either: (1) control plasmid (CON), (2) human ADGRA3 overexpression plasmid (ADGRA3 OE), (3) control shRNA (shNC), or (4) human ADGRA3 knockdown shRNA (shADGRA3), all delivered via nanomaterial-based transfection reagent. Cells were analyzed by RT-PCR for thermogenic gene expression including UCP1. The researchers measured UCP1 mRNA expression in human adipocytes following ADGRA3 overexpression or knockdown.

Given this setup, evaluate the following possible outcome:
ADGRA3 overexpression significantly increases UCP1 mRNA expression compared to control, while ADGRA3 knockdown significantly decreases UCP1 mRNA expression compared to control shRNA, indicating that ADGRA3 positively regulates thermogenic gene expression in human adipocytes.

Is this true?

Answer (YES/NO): YES